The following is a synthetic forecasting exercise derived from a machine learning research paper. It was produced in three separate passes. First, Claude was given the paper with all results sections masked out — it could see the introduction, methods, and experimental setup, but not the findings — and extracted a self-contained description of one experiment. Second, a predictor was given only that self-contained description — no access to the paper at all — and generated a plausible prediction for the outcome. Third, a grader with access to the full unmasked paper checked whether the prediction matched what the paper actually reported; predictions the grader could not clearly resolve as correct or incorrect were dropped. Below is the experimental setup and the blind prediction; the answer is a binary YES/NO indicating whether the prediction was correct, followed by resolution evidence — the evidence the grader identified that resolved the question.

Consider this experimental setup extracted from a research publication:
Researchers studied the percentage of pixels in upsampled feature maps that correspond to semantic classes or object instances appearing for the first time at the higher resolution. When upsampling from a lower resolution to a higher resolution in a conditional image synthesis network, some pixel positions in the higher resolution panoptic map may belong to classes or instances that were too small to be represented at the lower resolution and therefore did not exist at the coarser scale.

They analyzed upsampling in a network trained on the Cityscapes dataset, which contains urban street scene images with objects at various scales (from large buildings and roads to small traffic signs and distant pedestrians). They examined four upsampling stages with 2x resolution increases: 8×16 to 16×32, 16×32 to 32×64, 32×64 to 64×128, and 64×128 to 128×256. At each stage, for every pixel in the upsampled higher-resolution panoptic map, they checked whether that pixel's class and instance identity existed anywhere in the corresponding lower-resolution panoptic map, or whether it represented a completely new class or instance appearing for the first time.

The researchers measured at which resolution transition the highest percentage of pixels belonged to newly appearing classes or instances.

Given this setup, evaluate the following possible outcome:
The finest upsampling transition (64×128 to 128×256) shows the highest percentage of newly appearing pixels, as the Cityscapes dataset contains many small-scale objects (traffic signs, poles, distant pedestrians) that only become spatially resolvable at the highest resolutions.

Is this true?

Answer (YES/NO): NO